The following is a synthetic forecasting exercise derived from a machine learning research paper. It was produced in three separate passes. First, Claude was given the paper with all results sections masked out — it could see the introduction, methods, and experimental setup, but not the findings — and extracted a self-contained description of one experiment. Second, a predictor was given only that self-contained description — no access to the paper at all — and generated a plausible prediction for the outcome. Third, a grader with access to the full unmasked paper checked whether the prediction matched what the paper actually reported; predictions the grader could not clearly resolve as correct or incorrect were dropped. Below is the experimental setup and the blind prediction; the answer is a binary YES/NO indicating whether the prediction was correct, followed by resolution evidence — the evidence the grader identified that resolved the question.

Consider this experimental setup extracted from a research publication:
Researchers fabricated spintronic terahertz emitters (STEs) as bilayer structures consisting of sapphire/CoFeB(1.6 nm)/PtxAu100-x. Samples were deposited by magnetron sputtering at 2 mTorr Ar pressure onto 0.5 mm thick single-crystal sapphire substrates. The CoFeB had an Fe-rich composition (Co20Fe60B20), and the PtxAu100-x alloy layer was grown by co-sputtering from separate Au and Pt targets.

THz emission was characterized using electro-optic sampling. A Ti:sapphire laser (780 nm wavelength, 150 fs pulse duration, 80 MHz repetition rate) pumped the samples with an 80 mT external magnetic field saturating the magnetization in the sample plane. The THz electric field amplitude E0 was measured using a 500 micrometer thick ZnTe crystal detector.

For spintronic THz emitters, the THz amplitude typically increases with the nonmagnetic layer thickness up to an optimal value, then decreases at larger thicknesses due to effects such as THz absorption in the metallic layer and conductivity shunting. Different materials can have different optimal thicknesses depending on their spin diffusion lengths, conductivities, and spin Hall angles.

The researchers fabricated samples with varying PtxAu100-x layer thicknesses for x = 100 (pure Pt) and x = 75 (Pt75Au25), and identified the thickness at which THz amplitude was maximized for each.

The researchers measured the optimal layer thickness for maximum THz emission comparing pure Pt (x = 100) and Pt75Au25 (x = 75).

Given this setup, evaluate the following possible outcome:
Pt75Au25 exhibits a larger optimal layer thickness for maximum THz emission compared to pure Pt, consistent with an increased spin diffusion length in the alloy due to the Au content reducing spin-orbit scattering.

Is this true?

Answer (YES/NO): YES